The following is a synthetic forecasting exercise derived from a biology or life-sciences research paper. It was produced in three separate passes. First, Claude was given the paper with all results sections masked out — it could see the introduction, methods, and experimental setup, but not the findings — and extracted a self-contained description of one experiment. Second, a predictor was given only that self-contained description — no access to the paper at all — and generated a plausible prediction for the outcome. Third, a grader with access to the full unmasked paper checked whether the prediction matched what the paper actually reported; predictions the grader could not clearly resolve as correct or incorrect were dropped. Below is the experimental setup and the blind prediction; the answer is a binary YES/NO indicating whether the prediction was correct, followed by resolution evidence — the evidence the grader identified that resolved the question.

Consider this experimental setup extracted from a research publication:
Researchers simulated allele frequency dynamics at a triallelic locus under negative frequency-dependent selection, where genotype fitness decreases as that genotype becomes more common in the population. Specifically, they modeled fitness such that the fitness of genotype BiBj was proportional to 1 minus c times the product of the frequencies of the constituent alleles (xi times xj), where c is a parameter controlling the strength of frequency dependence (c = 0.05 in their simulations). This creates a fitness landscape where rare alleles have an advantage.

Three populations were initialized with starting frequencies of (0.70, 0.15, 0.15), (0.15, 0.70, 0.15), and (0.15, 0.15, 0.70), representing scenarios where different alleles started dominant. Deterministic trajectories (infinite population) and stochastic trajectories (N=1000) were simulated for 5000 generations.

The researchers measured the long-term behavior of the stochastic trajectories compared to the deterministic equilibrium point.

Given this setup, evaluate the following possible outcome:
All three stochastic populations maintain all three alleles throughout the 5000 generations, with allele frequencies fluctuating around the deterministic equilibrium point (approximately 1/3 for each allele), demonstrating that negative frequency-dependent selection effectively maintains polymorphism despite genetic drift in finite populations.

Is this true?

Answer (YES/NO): YES